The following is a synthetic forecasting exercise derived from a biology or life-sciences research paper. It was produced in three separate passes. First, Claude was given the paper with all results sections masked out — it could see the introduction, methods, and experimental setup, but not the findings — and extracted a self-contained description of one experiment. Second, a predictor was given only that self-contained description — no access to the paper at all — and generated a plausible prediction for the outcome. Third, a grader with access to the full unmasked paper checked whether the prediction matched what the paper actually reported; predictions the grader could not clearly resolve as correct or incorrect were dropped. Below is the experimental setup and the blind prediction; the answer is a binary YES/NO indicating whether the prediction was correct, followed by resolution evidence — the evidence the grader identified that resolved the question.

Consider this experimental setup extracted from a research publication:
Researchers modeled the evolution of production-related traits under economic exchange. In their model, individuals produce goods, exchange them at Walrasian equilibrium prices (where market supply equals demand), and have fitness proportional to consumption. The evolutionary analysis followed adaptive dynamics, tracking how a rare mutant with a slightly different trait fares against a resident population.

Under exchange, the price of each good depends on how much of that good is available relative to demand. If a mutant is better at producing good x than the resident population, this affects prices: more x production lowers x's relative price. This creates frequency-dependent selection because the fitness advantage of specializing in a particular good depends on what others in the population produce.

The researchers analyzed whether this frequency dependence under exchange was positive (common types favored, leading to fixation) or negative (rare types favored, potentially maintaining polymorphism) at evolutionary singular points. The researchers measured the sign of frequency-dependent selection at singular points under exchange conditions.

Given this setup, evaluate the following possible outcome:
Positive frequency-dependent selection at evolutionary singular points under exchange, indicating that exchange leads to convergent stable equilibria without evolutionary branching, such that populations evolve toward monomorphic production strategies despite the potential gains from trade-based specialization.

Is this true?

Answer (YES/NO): NO